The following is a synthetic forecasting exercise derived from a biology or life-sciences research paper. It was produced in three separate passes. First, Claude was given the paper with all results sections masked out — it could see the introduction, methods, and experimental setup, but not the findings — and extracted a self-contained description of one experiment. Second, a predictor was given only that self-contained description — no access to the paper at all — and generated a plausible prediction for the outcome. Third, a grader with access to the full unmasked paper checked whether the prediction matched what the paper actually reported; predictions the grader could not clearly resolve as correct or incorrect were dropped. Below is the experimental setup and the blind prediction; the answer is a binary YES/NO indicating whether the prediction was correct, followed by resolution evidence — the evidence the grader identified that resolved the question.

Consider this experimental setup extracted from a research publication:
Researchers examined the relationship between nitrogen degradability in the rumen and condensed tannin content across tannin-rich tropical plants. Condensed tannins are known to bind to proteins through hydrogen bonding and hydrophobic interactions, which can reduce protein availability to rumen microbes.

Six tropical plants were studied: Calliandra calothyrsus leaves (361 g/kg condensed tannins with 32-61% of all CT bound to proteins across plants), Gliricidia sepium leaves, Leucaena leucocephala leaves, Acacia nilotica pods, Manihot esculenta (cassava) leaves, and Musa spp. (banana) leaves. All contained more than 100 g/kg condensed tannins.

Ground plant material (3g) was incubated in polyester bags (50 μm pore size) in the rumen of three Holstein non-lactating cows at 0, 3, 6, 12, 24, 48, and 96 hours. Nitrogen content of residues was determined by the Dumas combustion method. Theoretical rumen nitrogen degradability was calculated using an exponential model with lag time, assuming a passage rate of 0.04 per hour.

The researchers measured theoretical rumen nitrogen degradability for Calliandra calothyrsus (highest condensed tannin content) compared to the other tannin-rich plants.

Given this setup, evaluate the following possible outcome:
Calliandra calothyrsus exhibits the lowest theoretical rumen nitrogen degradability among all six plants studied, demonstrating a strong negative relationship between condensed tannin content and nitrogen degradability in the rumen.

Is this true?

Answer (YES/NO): NO